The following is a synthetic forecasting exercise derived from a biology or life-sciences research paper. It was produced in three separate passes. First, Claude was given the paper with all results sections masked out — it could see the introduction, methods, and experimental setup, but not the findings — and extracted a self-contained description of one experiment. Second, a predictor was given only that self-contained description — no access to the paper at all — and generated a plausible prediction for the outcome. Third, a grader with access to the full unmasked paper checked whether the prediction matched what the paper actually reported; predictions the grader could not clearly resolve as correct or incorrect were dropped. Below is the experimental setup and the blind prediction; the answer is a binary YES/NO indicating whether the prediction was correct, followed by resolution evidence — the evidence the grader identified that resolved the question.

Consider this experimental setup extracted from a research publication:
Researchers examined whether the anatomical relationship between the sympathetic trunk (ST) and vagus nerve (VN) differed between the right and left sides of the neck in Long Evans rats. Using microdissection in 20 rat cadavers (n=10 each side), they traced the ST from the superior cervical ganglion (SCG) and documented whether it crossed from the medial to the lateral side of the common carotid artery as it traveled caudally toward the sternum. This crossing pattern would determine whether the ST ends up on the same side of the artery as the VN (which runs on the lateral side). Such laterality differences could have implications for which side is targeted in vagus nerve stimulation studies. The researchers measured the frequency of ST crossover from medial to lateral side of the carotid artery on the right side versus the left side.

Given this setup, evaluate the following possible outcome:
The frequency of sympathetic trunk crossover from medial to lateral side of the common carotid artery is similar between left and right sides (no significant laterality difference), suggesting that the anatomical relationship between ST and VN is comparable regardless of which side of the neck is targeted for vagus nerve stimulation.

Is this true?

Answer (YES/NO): NO